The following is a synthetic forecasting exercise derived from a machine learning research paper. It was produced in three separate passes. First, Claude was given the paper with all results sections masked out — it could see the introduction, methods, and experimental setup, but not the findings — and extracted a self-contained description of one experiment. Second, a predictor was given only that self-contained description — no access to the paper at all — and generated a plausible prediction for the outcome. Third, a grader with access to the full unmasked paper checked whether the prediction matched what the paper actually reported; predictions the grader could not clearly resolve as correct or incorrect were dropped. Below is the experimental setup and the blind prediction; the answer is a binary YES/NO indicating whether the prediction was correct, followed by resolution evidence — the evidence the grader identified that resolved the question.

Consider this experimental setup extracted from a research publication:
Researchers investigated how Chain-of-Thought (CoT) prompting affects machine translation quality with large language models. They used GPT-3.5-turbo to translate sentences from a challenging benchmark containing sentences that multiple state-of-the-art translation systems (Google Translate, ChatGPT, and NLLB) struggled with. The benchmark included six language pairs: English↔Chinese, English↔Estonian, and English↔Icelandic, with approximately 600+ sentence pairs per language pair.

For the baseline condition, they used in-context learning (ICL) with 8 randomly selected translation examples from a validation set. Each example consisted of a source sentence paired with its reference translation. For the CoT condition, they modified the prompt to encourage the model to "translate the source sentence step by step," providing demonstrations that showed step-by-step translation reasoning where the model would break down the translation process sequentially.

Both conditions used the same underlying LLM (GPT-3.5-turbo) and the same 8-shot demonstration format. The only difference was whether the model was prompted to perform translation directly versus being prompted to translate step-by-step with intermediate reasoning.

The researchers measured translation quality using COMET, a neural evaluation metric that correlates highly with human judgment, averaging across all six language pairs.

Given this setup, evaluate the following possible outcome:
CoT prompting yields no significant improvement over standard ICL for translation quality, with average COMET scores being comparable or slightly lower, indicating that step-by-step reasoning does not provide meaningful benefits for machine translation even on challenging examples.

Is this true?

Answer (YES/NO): NO